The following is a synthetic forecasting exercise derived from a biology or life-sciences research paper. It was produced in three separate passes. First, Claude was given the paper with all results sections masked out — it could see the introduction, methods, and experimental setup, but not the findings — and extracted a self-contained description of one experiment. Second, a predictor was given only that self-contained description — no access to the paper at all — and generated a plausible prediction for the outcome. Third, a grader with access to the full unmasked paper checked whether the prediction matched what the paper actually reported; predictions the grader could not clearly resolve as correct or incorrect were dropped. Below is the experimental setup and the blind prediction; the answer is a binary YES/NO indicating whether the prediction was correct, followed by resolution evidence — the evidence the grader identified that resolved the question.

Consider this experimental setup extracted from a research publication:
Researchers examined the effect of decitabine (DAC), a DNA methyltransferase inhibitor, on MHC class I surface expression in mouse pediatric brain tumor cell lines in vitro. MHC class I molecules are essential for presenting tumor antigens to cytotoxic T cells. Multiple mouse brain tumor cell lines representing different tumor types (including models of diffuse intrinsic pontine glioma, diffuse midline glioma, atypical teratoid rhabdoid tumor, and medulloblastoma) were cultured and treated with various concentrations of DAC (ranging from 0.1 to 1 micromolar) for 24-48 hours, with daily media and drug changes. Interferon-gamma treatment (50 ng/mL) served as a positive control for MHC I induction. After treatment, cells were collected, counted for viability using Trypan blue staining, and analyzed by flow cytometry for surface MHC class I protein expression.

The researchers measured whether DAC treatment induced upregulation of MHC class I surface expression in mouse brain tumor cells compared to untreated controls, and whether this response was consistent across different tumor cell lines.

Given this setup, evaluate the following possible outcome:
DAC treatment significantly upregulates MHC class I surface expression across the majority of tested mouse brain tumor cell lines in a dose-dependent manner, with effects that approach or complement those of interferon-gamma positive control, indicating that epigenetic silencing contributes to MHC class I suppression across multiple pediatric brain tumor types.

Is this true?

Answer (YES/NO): NO